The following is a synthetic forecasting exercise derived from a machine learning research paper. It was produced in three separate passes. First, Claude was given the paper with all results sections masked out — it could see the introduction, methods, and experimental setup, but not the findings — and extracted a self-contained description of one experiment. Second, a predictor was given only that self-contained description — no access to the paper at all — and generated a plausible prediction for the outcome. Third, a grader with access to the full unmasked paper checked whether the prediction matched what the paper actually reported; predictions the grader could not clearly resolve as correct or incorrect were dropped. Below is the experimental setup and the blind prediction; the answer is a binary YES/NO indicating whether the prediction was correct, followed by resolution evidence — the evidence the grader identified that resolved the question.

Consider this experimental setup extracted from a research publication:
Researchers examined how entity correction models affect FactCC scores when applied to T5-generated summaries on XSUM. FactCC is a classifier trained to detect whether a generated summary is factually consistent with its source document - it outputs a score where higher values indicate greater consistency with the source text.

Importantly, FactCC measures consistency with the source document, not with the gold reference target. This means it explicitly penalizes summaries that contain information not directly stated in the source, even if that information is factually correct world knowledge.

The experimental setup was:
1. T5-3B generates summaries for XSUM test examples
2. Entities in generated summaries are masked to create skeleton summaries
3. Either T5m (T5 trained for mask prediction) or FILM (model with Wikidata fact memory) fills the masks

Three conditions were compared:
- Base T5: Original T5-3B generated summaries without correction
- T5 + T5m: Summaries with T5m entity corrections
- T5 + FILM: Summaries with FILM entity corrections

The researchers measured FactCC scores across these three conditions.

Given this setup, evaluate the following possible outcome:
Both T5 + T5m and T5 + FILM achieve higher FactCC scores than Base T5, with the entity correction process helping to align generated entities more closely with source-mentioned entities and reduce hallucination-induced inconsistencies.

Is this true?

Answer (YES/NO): NO